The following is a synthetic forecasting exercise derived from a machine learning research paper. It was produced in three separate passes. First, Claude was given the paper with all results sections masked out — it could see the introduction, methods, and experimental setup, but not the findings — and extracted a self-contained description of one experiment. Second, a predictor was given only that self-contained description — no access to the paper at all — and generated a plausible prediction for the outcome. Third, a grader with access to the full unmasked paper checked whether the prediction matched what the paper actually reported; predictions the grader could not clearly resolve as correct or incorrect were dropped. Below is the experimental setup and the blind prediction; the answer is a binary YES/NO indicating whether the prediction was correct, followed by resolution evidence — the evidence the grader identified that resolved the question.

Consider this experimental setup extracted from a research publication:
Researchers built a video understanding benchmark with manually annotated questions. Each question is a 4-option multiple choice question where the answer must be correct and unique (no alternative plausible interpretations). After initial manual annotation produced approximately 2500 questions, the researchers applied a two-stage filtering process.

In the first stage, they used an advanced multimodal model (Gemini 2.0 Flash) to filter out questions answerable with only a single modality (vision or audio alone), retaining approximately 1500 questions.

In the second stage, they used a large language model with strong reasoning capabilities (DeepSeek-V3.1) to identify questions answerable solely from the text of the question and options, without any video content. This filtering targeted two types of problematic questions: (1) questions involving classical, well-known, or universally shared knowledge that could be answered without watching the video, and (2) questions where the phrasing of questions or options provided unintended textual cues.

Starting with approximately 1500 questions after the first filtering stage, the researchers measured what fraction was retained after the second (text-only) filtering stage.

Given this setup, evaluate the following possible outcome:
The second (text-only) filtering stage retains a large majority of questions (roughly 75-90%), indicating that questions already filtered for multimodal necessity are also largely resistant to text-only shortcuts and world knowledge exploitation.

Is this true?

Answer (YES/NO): NO